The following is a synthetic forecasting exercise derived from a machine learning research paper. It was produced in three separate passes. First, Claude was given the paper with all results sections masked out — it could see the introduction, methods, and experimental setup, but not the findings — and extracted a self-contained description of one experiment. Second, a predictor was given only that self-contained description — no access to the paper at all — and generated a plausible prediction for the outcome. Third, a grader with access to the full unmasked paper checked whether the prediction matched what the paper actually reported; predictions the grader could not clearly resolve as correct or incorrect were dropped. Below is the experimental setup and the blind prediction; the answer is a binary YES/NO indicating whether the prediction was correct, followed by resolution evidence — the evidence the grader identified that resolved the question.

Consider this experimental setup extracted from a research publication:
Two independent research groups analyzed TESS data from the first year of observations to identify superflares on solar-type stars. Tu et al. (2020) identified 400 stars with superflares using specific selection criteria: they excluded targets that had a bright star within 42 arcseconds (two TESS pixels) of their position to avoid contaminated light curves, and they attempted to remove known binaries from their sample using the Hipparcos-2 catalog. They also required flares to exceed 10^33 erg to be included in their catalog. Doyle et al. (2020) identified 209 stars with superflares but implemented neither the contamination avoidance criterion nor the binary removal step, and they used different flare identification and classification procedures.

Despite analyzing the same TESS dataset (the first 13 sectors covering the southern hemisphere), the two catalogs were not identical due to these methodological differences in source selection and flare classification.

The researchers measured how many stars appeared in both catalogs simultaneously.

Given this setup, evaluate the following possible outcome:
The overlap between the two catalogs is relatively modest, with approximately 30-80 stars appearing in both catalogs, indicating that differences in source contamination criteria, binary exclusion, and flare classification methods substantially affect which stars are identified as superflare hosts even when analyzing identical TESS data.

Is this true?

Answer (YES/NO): NO